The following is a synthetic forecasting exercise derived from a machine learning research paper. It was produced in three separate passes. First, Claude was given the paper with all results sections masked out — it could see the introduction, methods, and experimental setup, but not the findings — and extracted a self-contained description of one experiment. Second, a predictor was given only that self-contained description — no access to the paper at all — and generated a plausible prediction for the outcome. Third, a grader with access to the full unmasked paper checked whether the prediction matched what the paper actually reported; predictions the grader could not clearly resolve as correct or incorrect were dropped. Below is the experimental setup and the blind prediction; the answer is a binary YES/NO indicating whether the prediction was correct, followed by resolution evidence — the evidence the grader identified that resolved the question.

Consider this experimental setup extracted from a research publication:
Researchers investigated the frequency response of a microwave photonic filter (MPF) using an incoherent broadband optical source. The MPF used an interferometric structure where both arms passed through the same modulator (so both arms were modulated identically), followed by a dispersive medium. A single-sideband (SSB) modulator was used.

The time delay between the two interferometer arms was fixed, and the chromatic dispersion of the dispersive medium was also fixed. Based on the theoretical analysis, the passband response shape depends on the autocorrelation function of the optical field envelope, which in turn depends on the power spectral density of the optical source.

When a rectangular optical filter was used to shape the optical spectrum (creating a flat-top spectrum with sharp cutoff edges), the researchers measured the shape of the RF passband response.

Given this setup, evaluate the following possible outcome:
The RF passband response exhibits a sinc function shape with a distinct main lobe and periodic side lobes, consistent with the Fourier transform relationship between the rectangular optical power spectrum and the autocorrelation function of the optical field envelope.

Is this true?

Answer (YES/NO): NO